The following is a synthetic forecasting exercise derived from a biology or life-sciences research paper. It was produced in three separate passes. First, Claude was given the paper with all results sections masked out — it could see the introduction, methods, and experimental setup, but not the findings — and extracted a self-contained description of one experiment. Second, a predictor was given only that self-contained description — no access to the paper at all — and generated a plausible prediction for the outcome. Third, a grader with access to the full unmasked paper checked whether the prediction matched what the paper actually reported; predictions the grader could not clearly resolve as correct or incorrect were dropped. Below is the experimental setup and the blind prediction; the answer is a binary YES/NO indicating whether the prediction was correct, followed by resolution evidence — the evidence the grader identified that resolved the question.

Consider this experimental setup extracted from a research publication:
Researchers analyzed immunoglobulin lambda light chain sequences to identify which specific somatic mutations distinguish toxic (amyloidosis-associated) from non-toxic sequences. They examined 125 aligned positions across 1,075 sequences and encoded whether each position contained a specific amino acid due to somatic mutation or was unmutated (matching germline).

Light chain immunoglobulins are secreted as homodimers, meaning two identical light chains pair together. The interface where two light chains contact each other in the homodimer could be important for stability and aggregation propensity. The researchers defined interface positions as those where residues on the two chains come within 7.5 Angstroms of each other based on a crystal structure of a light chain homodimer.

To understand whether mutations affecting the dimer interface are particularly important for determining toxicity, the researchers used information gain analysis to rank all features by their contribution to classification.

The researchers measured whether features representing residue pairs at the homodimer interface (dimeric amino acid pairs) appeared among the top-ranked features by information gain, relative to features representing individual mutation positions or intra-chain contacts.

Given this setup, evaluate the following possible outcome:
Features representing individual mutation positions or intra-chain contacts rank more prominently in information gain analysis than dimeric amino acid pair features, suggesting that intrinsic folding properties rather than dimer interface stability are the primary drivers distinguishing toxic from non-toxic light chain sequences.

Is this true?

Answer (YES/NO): NO